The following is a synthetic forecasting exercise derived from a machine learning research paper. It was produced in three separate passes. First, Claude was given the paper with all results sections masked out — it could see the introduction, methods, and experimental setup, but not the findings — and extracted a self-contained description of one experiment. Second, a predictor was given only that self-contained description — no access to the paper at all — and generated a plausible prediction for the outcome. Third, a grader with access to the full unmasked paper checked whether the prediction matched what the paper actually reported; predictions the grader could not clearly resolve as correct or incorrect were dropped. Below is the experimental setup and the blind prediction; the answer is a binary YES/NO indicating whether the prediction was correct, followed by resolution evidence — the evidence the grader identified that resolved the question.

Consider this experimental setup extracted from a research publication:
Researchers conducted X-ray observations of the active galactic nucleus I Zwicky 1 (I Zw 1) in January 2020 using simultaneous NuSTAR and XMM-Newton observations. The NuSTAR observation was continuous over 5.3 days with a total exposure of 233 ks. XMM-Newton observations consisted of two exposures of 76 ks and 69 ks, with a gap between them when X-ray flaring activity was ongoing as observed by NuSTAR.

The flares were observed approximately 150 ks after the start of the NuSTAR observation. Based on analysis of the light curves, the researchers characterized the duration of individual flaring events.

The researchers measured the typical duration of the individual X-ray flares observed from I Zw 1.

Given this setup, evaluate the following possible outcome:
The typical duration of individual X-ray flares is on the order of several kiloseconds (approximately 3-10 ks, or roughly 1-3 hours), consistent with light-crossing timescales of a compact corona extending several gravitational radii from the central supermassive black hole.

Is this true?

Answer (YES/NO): YES